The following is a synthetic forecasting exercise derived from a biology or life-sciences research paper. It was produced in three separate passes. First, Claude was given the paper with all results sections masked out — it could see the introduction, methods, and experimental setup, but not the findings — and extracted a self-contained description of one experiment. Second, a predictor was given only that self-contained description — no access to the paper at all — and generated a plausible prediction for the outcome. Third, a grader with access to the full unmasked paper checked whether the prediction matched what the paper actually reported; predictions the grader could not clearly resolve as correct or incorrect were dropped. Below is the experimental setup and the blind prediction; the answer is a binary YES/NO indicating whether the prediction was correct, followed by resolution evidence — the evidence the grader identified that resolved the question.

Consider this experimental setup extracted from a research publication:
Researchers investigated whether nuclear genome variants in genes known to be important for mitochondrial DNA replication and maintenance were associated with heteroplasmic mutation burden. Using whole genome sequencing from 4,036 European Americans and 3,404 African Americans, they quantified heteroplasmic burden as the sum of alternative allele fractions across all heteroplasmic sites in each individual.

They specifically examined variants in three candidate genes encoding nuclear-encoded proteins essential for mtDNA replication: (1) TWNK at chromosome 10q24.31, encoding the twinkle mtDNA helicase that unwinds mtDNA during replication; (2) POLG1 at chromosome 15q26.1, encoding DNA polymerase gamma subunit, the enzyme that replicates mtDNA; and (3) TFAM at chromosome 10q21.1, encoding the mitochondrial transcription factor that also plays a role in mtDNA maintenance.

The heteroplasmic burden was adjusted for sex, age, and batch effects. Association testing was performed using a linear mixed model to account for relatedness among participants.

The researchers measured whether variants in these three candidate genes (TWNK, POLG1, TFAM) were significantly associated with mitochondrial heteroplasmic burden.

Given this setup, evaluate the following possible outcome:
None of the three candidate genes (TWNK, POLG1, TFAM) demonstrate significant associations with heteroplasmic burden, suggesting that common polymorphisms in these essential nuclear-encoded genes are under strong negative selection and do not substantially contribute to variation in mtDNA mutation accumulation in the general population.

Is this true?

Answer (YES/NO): YES